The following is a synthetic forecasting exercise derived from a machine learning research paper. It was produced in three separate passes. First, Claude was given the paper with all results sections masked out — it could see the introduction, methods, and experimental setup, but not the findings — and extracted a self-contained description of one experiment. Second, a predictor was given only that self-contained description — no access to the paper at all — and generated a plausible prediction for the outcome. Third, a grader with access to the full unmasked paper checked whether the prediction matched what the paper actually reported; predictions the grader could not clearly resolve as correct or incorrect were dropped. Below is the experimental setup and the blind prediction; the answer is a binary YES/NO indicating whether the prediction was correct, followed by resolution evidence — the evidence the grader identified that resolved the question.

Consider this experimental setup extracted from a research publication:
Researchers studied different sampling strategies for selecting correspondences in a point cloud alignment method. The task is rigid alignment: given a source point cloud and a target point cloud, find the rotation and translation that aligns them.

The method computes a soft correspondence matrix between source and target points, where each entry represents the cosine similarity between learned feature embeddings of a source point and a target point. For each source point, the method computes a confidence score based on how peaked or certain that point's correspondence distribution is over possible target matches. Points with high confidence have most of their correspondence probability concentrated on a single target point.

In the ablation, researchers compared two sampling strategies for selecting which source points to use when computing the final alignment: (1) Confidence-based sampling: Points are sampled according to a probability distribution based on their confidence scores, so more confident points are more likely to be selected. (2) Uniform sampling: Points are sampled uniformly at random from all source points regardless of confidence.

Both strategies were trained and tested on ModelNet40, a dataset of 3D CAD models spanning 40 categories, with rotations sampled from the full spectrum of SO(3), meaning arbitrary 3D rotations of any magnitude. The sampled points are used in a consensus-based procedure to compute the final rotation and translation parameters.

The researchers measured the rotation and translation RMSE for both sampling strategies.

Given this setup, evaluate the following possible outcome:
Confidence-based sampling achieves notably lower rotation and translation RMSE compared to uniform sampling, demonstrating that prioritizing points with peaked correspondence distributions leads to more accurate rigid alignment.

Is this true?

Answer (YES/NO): YES